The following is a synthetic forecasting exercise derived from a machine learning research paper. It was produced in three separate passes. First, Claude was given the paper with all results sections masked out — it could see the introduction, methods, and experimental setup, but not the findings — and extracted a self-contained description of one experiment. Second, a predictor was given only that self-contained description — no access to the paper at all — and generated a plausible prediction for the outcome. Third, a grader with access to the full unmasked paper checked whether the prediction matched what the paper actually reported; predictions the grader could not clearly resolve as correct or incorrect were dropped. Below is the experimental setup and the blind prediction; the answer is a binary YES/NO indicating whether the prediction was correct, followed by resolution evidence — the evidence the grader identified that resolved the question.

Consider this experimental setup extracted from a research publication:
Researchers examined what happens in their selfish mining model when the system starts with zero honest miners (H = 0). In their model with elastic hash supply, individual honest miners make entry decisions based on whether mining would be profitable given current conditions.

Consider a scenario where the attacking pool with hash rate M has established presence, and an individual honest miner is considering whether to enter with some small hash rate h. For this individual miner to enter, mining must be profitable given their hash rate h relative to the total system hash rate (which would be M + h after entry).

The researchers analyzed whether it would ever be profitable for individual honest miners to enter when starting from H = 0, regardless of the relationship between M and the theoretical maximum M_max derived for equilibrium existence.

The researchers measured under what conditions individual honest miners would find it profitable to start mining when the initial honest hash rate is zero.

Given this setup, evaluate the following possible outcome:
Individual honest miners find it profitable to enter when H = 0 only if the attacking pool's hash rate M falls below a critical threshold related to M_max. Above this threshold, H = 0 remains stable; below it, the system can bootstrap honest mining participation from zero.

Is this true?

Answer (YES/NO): NO